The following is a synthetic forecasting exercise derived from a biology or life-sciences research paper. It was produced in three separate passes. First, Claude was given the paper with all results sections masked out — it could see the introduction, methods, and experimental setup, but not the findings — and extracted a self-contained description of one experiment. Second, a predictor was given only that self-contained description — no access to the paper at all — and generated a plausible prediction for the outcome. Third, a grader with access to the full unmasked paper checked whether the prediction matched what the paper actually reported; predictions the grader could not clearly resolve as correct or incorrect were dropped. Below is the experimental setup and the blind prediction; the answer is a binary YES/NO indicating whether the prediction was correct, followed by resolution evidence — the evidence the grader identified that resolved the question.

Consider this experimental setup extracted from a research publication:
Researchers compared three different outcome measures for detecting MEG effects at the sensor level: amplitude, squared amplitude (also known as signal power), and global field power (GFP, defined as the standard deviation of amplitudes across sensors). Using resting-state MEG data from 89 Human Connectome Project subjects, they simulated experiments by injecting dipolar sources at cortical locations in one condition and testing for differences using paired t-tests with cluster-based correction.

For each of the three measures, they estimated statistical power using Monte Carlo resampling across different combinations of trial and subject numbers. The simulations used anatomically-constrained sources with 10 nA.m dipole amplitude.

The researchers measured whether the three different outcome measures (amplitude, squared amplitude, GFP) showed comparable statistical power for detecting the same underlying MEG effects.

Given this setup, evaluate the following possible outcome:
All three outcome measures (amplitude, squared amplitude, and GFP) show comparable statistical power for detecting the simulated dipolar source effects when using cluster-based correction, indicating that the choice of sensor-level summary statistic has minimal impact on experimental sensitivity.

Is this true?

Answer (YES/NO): NO